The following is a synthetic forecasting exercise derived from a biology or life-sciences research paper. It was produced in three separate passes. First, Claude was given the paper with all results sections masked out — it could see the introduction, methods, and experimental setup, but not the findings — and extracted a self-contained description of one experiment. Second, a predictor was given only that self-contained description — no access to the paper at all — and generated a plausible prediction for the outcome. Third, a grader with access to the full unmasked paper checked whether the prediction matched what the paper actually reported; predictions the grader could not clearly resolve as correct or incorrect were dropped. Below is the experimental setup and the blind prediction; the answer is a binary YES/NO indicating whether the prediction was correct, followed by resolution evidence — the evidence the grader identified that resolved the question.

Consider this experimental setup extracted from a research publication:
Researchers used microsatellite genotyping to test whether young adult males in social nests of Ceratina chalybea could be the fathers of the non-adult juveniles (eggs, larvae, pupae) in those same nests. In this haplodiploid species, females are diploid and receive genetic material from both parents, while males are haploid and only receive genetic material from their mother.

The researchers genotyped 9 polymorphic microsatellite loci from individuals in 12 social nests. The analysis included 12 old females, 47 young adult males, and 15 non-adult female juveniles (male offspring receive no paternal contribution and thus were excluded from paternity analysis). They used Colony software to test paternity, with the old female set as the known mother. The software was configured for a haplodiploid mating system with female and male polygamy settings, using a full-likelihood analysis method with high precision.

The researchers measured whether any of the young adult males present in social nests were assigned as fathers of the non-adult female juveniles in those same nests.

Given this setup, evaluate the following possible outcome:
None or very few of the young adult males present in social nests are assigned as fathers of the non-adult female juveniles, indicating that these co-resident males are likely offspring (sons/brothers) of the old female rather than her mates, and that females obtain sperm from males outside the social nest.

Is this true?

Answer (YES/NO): YES